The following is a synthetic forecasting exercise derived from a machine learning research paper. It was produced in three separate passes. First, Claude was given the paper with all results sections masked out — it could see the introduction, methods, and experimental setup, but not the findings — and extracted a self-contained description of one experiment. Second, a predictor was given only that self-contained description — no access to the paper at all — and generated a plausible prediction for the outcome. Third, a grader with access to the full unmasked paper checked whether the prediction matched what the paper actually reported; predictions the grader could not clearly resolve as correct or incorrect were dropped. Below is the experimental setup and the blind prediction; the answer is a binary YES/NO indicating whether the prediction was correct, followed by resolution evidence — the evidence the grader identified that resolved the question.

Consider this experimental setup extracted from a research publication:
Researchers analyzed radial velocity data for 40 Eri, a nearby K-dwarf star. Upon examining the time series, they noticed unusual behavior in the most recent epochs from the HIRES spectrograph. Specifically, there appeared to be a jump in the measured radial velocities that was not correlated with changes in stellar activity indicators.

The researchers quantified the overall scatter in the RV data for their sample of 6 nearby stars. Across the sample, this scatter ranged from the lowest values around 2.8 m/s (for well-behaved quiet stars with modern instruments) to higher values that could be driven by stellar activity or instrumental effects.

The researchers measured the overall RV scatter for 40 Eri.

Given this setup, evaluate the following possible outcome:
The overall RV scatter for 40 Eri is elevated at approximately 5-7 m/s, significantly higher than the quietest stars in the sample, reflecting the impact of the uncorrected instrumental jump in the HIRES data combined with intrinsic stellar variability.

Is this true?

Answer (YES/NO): NO